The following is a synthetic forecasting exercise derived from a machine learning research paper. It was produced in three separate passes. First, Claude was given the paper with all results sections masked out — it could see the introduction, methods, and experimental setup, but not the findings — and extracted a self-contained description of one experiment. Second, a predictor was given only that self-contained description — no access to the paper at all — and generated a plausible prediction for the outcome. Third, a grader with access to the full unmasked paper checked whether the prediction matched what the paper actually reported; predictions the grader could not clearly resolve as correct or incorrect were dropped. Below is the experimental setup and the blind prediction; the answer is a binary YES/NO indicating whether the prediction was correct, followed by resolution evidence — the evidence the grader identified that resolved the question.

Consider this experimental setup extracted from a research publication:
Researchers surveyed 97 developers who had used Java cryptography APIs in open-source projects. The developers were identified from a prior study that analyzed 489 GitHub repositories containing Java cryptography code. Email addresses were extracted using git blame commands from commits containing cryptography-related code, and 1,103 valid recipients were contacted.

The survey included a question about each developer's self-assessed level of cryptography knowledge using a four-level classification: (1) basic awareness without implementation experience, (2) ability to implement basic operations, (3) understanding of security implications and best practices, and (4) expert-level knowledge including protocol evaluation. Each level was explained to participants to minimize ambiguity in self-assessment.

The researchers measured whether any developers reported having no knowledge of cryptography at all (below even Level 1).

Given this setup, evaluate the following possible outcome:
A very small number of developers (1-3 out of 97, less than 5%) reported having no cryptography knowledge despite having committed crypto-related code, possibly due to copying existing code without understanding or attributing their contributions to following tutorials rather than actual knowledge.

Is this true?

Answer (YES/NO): NO